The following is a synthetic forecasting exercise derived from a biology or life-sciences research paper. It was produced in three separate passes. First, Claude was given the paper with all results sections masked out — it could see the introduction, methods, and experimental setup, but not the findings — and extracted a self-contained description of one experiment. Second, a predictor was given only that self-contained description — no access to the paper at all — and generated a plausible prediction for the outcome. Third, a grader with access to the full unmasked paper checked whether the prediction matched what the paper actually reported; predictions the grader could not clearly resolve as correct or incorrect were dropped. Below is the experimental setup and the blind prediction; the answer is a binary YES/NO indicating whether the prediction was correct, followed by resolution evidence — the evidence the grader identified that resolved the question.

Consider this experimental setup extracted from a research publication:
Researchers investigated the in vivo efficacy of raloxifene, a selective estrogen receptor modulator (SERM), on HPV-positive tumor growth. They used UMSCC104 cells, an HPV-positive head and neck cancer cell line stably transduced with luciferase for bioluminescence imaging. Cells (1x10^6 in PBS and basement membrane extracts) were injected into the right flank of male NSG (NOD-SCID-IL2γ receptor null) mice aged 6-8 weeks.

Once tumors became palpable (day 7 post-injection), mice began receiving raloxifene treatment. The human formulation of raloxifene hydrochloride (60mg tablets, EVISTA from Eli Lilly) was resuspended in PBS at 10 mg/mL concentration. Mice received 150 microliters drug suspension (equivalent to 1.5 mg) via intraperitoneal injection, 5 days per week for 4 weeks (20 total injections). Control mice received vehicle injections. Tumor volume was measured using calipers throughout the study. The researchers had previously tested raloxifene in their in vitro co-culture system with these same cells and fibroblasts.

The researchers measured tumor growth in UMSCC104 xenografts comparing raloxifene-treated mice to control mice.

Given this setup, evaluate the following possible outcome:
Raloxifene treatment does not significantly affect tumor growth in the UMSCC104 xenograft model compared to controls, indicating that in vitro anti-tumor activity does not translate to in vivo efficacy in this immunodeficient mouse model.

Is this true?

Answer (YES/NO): NO